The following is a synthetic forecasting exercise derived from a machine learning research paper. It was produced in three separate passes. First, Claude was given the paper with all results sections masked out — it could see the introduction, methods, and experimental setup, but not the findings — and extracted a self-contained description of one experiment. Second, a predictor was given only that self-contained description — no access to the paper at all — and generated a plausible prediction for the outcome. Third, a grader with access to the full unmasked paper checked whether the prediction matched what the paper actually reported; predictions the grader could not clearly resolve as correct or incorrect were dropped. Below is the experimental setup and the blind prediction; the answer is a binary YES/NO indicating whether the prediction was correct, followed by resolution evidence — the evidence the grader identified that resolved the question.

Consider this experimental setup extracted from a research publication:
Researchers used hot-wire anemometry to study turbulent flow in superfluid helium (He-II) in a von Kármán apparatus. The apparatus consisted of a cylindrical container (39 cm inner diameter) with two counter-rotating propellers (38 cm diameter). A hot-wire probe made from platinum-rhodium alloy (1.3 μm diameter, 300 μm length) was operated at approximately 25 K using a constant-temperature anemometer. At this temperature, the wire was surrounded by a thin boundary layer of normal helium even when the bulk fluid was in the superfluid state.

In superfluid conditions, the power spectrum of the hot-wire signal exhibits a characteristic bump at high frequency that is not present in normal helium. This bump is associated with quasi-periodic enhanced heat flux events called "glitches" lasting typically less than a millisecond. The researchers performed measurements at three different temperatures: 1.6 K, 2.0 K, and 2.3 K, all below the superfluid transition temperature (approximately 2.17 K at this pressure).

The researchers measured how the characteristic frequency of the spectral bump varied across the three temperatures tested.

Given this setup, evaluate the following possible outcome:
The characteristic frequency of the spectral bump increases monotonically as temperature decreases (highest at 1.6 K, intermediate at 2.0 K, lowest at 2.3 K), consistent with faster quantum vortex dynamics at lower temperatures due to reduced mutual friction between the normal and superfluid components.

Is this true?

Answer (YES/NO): NO